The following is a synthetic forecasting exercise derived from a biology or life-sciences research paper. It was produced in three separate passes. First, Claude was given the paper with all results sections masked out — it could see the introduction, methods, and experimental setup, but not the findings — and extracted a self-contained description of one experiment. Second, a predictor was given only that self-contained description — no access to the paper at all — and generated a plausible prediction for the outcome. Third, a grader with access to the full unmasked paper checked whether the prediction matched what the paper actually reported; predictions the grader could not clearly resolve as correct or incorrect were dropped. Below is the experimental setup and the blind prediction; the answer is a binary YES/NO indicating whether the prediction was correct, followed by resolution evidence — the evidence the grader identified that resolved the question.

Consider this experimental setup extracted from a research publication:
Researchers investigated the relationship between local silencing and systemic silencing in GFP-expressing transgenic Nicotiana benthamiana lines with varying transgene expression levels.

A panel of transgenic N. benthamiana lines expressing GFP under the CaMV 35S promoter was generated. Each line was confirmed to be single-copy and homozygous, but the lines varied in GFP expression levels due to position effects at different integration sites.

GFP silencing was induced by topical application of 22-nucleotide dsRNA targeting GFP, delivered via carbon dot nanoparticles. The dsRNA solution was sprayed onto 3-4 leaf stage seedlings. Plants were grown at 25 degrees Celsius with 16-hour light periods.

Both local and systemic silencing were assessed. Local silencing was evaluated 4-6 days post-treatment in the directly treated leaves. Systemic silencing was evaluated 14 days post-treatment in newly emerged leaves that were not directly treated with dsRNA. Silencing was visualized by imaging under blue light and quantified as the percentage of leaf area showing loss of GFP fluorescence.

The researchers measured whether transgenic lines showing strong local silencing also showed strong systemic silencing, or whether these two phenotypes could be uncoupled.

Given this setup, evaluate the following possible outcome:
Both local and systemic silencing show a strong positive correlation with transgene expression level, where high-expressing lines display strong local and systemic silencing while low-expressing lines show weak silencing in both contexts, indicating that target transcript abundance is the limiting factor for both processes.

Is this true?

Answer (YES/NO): NO